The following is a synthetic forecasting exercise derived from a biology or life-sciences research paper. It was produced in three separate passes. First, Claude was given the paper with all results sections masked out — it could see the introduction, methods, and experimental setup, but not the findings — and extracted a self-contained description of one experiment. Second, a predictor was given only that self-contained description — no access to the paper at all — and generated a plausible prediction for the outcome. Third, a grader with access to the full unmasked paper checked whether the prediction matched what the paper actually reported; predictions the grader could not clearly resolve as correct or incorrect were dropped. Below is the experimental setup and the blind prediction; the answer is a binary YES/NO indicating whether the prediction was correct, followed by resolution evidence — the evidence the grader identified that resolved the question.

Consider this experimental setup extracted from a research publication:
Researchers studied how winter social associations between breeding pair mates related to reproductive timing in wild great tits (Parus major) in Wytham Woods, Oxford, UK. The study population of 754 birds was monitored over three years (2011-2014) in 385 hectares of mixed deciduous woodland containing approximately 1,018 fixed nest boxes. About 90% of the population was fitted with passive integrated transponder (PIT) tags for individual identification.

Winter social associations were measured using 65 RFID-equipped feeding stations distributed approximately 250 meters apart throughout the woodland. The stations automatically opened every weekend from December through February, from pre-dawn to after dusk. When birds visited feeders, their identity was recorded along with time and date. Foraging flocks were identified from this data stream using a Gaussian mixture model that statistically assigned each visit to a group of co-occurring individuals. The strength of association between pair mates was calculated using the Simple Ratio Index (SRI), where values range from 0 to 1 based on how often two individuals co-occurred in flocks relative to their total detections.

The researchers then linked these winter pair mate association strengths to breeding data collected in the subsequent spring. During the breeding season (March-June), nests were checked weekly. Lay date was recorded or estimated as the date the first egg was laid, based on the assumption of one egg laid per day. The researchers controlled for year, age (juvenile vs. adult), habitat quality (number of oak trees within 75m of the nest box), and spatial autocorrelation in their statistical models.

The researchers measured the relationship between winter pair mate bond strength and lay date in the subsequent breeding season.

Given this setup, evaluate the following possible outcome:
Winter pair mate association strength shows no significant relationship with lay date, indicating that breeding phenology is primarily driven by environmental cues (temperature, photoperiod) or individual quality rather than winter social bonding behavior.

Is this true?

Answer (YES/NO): NO